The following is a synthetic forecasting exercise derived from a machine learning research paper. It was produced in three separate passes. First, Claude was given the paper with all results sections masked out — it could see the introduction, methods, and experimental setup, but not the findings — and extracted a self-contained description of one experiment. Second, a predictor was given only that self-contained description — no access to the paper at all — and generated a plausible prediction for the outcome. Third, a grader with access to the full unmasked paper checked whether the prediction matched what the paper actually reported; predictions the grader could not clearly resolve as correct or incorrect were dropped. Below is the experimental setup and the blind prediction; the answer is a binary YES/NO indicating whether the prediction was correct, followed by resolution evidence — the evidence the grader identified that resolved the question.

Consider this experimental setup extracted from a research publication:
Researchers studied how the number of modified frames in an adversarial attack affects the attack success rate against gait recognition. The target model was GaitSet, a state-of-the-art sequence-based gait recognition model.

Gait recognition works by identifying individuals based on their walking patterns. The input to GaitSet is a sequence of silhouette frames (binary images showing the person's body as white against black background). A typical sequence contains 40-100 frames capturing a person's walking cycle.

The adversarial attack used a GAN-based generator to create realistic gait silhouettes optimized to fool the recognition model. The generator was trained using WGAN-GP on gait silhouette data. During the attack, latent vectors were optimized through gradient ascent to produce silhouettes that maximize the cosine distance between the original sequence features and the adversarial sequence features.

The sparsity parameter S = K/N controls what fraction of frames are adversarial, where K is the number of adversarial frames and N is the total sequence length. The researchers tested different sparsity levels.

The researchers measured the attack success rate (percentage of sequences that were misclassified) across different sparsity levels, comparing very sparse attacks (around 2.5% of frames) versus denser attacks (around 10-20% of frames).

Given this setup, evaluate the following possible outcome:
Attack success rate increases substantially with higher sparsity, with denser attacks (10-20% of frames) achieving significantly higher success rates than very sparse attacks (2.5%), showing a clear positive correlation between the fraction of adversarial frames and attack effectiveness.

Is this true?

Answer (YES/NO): YES